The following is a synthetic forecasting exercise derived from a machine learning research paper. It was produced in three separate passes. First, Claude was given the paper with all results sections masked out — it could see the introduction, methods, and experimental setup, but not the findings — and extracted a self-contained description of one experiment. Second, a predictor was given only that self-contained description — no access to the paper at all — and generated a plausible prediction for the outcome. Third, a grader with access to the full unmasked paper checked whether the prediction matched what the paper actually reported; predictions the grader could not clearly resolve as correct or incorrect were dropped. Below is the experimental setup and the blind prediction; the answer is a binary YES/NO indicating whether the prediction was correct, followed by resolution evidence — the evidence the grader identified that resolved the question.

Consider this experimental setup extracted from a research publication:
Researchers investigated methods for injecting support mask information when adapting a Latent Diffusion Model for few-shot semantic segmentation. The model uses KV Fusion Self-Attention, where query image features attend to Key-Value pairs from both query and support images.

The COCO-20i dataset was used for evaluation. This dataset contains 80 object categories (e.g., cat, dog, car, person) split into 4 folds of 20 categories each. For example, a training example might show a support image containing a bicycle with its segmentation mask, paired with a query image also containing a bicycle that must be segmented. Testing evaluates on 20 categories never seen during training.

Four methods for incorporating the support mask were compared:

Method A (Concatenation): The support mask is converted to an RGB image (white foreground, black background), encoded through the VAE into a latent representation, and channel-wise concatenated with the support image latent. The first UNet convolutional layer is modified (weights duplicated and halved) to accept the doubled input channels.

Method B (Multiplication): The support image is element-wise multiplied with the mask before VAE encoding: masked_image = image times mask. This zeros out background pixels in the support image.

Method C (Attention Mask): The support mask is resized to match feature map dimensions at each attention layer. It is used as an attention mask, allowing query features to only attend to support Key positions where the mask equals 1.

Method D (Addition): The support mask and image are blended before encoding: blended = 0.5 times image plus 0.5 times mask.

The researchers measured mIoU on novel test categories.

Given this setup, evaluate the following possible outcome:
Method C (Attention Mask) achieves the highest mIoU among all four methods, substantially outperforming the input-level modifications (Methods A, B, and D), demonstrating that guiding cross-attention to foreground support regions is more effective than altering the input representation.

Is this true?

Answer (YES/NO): NO